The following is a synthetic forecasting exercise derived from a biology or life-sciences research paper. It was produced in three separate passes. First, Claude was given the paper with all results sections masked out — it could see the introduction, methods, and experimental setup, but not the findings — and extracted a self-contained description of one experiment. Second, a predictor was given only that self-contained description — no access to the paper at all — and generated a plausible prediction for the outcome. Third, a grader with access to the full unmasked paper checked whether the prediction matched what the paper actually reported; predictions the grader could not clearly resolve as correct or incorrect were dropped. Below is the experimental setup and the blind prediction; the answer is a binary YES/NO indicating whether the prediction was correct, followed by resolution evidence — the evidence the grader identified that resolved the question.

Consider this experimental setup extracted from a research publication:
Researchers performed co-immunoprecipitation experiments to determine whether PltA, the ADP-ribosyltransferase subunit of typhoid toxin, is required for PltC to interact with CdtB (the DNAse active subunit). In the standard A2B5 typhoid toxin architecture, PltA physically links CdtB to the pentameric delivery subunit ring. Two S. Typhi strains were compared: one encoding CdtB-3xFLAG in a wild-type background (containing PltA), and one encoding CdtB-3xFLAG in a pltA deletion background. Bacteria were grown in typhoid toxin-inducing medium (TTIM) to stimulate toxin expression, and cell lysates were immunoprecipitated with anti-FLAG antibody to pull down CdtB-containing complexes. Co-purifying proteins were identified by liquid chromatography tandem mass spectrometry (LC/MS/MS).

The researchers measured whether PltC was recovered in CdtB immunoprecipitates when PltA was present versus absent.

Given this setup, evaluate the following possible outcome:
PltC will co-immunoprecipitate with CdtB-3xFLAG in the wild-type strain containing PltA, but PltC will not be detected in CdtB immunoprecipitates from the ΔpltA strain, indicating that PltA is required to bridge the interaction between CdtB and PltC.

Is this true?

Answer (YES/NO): YES